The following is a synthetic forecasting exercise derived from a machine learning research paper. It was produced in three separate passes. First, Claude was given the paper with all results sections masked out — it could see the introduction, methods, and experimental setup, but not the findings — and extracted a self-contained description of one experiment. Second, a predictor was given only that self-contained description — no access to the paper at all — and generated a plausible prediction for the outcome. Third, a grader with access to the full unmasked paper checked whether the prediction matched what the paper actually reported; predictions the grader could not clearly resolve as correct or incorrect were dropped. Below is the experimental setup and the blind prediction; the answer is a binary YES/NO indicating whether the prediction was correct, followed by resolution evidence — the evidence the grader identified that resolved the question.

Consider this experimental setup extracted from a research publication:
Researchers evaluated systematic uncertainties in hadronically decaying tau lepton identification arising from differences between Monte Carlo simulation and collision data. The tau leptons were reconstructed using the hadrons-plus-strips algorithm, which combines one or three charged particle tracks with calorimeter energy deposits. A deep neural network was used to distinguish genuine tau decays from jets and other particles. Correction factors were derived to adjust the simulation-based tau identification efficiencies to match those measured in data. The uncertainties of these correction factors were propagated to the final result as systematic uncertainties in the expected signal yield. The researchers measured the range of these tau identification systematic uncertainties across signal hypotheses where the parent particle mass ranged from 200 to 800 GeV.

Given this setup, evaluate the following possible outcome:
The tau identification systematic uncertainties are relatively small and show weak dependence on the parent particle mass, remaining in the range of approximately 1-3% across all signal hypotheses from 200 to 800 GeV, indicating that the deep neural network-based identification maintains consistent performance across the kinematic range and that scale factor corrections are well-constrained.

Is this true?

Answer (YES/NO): NO